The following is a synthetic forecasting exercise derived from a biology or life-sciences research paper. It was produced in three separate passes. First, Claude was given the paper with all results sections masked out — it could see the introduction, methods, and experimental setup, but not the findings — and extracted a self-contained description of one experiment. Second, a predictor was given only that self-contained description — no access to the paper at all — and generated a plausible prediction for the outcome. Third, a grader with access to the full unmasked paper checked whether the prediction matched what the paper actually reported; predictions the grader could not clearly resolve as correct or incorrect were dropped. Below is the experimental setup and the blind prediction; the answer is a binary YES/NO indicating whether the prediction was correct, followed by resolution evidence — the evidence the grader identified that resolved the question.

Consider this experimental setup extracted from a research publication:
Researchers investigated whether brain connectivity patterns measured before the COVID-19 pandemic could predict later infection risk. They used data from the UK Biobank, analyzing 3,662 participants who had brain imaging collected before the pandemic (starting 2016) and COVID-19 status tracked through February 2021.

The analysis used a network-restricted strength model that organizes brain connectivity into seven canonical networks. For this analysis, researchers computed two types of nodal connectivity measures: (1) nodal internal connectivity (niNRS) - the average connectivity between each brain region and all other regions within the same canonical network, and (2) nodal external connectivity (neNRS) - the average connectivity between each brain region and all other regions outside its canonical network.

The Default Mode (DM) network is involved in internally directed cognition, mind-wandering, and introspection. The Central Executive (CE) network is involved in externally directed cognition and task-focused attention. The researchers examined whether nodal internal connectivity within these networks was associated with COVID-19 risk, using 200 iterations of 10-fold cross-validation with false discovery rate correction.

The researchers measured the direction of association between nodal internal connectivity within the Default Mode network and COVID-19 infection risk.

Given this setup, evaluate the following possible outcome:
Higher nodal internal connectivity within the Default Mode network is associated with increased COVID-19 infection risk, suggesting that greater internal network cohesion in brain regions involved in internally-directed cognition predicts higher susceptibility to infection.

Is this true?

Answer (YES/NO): YES